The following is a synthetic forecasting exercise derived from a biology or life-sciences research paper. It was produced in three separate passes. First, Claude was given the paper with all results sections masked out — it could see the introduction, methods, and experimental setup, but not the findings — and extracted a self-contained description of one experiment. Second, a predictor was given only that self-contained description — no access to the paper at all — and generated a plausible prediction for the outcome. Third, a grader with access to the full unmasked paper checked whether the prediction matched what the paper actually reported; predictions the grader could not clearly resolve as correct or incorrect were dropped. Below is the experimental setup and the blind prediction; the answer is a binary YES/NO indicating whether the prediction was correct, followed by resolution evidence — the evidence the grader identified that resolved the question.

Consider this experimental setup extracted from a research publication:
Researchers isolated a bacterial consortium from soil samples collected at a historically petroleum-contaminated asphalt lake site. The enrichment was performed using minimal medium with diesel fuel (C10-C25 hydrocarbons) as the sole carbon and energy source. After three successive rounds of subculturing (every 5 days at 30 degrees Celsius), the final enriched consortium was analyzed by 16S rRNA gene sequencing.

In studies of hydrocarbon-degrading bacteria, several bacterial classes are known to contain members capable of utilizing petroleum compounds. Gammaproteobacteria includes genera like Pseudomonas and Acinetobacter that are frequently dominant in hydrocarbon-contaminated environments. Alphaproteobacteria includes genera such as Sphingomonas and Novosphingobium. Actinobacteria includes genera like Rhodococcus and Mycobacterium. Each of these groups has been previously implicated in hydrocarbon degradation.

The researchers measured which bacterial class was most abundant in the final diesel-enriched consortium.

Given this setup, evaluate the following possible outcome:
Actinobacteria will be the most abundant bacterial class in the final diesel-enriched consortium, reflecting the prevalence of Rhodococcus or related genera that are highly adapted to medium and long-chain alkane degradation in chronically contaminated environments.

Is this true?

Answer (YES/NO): NO